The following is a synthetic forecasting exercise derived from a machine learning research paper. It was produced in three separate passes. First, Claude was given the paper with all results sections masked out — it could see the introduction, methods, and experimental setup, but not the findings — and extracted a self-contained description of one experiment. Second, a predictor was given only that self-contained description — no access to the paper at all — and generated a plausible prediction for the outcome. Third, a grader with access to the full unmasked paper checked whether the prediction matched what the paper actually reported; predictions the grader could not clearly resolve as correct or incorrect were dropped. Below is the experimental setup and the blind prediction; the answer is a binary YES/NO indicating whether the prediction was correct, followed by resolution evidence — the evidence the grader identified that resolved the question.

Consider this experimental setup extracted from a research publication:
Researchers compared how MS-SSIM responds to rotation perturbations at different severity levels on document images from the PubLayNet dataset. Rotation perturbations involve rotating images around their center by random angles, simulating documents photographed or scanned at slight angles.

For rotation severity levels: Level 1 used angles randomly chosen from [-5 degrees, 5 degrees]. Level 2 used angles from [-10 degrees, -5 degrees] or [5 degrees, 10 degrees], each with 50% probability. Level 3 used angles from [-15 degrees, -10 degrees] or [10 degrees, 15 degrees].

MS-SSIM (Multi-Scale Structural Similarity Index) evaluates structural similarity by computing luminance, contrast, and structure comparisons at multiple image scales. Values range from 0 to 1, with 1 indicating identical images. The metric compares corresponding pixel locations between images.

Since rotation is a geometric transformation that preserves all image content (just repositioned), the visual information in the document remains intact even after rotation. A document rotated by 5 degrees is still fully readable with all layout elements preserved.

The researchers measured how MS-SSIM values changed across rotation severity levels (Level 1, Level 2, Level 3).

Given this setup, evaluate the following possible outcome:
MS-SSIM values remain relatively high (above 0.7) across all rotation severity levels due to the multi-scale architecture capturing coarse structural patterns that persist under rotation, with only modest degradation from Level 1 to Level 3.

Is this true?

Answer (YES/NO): NO